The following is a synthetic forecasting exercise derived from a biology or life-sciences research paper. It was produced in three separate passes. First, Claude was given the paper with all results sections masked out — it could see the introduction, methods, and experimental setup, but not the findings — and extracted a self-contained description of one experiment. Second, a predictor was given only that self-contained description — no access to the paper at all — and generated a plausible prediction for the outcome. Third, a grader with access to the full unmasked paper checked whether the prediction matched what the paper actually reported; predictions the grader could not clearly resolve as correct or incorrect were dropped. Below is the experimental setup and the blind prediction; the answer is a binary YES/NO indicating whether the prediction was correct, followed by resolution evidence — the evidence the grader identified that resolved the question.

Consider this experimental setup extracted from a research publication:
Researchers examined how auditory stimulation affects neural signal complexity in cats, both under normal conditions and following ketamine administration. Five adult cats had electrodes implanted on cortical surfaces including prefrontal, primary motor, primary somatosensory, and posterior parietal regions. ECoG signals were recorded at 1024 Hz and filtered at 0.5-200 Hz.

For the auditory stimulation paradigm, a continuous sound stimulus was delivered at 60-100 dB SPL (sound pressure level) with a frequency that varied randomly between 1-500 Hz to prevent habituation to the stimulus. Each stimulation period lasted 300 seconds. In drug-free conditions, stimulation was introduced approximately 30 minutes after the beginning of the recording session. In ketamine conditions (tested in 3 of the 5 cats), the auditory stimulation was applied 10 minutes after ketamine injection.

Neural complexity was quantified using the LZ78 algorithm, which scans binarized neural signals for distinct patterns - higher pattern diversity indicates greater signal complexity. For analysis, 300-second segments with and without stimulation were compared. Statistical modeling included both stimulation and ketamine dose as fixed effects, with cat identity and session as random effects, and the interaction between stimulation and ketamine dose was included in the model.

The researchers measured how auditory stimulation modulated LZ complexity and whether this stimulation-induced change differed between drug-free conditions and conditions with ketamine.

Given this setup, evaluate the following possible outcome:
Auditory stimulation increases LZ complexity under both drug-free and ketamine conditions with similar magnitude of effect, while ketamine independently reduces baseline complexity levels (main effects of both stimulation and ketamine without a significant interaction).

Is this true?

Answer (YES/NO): NO